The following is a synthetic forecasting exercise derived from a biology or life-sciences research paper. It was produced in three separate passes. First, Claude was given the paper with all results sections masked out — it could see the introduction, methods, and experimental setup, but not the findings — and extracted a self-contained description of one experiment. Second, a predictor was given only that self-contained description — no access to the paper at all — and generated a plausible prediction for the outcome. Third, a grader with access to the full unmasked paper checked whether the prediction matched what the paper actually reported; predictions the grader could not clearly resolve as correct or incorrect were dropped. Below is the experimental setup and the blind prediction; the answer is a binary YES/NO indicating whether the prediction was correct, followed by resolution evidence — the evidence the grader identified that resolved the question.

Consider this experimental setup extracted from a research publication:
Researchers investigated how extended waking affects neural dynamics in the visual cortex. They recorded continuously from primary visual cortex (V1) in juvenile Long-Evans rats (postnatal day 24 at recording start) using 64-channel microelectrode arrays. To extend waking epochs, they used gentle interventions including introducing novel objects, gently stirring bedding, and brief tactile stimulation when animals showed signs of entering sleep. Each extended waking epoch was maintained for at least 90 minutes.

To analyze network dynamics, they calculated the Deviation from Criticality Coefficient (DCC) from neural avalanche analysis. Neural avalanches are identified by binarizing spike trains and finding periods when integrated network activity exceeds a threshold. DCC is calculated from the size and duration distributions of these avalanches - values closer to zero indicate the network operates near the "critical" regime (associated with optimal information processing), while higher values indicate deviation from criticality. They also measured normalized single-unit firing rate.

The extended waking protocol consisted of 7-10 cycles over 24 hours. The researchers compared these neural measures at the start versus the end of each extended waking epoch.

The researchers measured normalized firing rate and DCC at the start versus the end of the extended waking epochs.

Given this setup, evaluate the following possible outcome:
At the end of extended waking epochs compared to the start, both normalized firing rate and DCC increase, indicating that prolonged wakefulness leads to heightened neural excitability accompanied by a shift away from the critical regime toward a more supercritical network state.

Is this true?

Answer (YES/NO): NO